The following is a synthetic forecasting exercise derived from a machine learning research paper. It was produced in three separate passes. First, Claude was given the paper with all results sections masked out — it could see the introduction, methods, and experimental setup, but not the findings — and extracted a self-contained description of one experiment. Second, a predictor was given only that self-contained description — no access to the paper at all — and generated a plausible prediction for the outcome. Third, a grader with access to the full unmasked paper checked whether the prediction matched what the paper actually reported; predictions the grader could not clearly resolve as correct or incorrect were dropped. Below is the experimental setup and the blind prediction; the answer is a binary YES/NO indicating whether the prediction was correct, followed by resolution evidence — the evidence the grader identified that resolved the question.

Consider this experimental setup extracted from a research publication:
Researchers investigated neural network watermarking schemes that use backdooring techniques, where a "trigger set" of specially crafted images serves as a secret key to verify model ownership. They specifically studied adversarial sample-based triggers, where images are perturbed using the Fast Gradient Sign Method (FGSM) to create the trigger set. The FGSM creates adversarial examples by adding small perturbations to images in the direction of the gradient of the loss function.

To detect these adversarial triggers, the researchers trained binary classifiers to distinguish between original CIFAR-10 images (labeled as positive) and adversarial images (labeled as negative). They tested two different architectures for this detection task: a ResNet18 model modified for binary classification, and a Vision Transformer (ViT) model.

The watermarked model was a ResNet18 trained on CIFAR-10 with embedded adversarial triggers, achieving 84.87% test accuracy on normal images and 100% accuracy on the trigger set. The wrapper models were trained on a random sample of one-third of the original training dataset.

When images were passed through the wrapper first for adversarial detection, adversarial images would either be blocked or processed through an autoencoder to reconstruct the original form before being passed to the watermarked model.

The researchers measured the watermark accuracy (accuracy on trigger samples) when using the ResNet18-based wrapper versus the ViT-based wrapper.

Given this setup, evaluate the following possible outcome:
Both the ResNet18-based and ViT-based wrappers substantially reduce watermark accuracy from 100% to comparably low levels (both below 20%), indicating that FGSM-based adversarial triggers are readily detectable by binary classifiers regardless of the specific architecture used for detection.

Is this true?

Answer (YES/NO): NO